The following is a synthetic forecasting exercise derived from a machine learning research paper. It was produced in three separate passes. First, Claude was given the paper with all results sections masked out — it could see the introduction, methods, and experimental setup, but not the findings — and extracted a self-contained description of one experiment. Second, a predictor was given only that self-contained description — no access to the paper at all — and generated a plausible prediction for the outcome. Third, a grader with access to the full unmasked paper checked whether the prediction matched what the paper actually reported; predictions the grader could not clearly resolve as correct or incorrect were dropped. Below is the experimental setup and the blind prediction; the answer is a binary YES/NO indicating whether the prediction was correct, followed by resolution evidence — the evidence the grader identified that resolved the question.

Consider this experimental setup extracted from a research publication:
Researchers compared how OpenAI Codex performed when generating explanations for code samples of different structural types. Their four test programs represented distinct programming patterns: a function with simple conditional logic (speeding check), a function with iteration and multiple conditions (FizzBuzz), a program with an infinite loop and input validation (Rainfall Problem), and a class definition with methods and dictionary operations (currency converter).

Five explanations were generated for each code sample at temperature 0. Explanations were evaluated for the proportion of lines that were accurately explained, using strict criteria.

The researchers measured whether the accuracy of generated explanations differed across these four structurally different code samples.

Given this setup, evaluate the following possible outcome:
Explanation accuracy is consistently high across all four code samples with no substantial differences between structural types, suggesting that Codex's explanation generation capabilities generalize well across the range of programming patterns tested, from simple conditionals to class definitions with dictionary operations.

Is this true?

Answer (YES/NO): NO